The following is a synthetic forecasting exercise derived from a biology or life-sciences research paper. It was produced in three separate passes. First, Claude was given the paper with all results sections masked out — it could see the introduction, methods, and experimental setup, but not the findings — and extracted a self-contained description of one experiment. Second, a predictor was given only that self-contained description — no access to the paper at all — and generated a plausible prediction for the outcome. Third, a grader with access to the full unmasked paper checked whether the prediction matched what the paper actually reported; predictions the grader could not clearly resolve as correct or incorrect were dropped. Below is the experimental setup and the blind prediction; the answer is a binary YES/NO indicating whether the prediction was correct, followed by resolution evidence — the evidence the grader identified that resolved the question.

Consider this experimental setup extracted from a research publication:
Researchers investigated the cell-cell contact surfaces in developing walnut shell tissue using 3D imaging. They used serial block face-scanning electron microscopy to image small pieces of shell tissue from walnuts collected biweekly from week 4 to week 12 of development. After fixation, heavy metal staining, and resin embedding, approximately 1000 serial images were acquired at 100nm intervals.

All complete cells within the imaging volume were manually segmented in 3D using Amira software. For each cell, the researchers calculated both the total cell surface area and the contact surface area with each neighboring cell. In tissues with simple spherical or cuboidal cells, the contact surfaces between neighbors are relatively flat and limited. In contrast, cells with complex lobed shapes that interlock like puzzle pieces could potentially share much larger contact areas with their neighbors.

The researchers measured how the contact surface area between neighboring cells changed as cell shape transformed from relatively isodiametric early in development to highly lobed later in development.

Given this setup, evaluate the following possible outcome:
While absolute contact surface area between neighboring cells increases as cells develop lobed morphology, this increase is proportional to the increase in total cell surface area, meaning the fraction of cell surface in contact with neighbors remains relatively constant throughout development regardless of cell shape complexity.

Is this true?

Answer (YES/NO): YES